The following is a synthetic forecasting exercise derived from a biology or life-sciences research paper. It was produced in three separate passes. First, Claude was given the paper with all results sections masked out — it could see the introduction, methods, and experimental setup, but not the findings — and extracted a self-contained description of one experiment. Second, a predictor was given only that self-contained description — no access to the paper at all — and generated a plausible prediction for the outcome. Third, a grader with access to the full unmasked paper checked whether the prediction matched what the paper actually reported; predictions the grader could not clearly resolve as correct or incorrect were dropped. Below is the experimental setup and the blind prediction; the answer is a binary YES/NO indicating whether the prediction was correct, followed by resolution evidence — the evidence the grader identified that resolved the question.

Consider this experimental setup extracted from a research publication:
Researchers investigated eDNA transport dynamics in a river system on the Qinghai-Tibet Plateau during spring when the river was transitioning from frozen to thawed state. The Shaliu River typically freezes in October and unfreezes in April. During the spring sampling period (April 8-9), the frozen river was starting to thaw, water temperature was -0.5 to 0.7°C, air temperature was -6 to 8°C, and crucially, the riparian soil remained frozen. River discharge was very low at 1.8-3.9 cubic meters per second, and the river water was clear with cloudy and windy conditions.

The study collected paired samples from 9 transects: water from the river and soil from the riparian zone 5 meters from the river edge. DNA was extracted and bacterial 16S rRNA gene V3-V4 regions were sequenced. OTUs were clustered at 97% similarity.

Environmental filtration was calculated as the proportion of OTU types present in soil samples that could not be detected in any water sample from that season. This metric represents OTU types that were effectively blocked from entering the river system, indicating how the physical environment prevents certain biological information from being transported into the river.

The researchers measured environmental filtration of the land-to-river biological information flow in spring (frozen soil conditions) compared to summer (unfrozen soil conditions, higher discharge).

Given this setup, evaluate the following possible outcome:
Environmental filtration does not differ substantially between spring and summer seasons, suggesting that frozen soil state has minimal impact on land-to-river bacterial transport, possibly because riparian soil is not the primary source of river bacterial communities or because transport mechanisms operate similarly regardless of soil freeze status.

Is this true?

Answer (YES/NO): NO